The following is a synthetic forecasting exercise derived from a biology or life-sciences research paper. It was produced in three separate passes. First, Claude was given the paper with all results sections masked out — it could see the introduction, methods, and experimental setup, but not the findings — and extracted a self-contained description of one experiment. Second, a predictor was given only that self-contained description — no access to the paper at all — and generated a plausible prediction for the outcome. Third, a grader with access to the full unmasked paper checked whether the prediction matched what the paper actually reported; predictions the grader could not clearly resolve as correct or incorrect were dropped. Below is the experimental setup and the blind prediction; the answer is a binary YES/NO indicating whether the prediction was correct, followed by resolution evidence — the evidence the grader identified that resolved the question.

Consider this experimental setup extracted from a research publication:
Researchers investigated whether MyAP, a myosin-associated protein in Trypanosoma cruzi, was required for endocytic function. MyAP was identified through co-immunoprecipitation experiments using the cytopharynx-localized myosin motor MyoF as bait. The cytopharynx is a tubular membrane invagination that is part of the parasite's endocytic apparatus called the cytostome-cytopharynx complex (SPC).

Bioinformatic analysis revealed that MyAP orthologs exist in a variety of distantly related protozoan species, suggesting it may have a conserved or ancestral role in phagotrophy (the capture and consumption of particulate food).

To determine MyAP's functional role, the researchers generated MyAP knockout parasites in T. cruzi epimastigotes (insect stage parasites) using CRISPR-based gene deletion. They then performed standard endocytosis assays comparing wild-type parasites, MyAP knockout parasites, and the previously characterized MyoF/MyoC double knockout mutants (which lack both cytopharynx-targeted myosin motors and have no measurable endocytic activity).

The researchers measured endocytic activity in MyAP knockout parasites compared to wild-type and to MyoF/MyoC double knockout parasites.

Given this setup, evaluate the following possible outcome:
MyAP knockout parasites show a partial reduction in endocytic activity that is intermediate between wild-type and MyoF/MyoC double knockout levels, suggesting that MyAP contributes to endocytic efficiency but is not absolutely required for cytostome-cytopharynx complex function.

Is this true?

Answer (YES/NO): NO